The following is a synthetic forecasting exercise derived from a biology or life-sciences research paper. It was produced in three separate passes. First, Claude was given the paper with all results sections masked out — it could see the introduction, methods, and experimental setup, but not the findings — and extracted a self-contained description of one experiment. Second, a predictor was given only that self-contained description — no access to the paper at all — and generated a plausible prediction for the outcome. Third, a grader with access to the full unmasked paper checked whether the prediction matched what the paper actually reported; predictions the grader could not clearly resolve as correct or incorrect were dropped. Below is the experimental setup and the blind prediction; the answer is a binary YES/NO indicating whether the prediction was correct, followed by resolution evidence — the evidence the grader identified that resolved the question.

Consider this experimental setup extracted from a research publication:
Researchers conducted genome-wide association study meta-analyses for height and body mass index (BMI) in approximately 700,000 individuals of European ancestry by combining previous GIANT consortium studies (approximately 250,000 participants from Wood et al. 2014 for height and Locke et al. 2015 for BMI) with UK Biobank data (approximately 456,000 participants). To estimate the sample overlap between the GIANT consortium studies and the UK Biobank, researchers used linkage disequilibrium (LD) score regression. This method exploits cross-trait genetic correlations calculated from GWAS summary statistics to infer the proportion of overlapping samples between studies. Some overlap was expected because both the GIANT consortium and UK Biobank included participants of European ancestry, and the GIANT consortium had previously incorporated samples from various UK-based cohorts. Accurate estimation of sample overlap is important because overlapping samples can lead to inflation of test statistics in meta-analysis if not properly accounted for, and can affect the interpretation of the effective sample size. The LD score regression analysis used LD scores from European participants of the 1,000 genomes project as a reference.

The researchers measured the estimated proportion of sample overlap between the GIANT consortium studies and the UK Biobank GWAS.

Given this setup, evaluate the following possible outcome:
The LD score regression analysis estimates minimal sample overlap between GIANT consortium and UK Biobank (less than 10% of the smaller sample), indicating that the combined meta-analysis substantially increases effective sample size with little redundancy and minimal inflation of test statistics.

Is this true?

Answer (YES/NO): NO